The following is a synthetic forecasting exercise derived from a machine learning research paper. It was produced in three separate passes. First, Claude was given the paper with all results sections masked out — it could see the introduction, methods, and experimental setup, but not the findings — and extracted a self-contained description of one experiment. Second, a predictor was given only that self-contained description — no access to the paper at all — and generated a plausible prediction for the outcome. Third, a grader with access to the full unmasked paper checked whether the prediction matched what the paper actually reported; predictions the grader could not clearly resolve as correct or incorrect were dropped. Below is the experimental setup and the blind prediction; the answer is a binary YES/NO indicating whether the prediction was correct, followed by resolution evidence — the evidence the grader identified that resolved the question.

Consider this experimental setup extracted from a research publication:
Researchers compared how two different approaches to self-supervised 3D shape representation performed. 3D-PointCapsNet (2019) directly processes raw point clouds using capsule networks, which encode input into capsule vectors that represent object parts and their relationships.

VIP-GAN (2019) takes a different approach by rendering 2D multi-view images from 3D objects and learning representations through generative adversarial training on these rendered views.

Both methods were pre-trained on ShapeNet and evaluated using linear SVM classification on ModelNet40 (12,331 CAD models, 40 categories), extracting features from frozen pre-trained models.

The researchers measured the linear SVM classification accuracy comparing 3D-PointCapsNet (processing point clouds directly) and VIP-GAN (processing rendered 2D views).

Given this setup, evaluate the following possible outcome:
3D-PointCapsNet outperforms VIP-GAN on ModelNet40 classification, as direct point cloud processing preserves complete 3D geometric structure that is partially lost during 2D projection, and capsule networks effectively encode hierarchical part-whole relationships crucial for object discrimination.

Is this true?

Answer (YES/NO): NO